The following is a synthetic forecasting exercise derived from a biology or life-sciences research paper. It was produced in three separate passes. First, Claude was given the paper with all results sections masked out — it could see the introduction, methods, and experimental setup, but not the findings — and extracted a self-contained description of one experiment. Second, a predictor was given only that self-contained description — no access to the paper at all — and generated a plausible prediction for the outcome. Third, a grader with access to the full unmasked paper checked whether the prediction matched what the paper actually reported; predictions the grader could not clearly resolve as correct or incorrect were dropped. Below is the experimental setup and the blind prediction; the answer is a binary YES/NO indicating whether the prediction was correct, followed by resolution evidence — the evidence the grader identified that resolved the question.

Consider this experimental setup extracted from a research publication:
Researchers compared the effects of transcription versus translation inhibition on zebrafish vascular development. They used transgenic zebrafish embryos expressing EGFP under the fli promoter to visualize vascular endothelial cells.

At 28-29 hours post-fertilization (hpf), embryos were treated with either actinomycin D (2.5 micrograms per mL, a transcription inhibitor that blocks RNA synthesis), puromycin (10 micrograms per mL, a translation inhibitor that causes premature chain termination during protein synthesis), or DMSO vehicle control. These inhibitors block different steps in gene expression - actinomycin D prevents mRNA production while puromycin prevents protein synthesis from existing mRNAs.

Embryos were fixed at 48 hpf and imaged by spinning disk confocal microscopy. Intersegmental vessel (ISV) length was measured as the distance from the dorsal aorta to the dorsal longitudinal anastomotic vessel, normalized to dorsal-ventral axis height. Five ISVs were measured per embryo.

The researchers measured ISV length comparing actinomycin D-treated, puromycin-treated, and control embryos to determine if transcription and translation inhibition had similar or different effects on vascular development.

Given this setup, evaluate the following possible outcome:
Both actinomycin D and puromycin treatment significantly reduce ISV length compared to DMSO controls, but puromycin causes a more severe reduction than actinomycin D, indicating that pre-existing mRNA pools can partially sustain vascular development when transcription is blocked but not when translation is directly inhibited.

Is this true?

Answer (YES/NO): NO